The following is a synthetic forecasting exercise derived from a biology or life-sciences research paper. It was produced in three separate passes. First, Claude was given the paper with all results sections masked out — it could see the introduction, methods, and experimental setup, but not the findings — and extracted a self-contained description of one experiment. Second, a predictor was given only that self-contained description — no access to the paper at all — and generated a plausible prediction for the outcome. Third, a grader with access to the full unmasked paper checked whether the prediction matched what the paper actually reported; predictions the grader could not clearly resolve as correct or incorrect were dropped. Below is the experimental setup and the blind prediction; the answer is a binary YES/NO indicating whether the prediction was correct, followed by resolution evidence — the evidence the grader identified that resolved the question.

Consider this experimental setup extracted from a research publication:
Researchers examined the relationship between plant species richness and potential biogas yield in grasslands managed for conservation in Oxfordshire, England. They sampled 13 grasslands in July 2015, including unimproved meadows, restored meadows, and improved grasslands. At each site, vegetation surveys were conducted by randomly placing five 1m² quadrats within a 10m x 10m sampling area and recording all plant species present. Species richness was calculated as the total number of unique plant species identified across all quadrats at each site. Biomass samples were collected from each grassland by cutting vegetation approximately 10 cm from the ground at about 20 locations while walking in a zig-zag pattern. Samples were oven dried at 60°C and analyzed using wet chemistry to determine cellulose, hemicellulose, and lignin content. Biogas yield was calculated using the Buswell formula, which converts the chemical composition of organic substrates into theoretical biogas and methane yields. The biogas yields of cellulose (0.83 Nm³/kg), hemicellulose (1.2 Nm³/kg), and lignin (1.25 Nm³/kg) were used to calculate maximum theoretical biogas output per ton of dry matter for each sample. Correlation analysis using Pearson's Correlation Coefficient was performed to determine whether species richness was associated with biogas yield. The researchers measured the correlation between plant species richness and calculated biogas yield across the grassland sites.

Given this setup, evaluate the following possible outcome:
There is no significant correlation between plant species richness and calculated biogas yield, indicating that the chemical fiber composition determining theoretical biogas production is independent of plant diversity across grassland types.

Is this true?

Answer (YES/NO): NO